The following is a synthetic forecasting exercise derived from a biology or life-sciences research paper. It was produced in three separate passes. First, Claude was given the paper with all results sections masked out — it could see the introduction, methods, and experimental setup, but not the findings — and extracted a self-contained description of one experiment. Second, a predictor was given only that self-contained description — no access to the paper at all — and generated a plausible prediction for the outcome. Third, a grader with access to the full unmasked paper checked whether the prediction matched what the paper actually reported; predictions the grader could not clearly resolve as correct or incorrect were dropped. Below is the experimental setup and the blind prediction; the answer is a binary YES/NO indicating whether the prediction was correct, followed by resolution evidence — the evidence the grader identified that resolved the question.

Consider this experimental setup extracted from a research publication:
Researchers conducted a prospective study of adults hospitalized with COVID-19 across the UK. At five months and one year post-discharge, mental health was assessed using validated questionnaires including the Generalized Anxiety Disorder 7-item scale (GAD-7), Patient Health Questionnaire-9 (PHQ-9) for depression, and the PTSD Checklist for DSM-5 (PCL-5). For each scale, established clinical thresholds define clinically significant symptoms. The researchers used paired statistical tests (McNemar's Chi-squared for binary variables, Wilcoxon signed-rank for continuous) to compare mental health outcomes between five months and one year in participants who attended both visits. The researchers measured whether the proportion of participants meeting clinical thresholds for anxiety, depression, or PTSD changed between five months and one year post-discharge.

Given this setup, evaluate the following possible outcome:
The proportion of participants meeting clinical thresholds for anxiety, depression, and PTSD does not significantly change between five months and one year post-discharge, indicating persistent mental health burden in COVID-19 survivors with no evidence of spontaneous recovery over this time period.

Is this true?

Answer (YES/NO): YES